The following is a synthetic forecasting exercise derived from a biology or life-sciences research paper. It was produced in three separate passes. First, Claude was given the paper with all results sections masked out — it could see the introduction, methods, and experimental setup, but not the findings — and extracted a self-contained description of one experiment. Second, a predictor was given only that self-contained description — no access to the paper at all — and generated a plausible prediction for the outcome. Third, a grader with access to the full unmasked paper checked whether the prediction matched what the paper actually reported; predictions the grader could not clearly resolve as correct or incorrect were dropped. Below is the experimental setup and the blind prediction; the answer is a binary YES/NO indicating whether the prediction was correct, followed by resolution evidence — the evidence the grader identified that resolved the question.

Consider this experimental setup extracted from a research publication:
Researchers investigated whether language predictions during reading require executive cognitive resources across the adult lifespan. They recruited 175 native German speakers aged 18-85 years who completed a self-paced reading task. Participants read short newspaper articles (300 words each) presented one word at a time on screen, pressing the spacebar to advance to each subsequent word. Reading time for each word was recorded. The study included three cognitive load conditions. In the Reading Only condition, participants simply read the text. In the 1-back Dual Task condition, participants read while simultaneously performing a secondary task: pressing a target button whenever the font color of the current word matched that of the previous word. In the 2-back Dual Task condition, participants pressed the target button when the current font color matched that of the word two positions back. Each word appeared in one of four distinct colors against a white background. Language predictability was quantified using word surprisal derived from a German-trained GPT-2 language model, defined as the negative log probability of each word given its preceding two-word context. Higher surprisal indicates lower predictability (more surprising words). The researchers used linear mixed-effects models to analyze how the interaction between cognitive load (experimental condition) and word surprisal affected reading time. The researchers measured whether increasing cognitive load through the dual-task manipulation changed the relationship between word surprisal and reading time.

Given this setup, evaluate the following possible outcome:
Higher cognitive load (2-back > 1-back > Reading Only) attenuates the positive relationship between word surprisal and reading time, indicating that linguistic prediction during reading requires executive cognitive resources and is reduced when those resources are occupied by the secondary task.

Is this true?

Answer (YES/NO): YES